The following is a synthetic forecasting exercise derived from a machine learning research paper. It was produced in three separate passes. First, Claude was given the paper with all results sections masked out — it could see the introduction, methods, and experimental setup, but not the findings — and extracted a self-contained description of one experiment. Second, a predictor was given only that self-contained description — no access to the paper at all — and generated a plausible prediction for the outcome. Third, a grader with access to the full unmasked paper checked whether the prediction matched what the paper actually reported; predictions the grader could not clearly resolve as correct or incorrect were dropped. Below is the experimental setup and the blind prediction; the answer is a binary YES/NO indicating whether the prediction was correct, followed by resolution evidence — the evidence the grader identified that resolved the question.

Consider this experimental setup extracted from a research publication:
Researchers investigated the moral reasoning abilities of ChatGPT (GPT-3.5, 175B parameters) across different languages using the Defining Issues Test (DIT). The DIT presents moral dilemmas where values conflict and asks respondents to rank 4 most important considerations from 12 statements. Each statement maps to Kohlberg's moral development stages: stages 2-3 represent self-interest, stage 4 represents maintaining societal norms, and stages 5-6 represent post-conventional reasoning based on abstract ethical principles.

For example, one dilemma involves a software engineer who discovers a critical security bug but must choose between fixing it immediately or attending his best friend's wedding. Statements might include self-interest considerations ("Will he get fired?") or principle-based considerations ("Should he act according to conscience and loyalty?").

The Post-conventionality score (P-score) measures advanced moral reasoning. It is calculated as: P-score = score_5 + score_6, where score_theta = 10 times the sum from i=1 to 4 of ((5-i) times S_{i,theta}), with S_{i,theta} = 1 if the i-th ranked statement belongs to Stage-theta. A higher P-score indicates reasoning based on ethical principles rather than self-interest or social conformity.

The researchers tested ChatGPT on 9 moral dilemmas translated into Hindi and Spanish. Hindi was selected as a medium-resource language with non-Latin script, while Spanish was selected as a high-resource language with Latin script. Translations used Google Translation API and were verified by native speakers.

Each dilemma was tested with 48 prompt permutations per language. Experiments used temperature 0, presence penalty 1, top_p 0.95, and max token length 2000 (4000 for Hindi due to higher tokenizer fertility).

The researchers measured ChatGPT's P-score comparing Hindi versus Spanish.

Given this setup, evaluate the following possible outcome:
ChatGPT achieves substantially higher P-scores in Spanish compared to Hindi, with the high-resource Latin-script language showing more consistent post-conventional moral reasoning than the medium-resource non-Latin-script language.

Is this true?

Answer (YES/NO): YES